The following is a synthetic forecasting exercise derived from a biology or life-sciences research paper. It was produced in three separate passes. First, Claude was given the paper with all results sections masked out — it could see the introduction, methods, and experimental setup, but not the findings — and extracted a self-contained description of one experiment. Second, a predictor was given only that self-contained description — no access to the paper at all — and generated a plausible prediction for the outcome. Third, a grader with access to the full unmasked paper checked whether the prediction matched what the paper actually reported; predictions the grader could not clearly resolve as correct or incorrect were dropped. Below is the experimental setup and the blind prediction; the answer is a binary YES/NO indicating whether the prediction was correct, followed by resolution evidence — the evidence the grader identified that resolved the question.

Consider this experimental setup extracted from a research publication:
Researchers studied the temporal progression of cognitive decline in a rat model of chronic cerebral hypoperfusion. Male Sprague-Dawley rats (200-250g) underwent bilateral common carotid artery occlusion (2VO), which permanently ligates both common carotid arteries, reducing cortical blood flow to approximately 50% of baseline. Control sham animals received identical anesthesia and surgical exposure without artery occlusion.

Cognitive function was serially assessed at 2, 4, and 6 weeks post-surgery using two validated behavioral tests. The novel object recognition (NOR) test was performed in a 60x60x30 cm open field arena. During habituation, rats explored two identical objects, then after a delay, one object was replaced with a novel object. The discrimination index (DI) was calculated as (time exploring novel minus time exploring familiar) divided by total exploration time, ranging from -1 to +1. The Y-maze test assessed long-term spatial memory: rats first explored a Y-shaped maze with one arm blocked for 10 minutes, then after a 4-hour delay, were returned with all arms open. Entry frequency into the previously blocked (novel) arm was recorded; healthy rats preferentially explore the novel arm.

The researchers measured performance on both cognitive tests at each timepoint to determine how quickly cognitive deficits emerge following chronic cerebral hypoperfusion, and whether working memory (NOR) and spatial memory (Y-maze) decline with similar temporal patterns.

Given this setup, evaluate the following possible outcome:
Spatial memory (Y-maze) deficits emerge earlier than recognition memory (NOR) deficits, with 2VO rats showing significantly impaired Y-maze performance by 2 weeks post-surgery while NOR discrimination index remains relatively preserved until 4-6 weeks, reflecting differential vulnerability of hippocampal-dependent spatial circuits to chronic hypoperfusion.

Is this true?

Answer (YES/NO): NO